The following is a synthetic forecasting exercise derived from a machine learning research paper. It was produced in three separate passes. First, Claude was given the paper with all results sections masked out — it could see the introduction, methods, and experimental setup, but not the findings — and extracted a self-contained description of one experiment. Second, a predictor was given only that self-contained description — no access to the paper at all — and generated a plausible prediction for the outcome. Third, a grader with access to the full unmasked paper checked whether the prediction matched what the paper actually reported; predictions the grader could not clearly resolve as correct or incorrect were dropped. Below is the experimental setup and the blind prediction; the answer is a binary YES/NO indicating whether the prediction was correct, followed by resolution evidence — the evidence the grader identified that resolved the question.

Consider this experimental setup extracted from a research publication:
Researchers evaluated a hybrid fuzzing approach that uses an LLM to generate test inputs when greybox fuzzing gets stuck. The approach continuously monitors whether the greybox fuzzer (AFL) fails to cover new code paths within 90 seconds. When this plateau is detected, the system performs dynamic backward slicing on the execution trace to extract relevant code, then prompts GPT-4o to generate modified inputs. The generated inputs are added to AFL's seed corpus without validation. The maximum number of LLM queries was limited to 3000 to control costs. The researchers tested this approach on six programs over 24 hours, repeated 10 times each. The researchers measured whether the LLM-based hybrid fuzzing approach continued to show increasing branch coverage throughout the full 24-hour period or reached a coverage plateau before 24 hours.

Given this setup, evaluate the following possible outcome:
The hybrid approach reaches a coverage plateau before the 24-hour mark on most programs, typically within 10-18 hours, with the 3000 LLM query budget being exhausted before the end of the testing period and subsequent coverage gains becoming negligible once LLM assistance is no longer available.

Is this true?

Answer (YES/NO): NO